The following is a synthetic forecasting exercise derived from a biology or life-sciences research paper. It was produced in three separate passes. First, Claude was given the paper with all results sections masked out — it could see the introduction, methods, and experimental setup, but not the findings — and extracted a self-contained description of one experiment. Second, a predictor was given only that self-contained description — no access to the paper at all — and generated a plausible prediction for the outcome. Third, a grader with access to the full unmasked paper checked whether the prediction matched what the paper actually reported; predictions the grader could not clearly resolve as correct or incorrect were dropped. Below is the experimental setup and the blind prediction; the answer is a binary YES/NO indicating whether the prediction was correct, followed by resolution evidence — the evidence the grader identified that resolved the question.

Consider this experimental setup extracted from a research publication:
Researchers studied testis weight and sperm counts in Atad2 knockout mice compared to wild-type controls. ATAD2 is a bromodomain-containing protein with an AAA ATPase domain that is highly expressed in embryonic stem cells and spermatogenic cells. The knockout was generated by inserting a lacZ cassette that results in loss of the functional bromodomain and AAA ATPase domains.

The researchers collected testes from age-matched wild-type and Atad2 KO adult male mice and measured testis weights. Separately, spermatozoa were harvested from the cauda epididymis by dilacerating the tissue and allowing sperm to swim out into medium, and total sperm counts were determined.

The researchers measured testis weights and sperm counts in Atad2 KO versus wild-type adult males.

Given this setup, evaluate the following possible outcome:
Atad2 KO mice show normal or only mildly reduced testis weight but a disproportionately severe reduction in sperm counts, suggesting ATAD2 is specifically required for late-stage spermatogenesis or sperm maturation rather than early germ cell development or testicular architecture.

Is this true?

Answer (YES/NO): NO